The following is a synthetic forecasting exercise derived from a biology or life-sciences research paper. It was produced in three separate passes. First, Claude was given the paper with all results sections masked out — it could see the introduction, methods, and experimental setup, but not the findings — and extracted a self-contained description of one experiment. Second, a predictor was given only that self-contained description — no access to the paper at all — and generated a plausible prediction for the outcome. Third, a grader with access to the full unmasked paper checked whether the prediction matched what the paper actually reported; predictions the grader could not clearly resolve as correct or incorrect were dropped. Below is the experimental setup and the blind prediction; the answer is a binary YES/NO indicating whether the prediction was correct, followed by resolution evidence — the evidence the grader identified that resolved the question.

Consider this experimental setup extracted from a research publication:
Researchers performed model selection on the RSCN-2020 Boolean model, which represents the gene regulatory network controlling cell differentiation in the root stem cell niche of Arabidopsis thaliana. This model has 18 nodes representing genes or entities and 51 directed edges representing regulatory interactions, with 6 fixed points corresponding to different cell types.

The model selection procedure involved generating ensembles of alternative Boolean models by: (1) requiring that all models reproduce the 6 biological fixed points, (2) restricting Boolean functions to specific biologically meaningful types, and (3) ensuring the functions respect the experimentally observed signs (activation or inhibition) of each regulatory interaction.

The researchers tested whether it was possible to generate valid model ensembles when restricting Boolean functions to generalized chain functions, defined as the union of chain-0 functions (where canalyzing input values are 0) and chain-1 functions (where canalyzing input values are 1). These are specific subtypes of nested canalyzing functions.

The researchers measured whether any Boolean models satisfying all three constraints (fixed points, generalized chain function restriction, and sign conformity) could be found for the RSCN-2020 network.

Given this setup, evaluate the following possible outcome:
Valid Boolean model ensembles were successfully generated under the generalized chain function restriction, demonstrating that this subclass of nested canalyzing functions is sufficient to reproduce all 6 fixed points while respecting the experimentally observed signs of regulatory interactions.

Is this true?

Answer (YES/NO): NO